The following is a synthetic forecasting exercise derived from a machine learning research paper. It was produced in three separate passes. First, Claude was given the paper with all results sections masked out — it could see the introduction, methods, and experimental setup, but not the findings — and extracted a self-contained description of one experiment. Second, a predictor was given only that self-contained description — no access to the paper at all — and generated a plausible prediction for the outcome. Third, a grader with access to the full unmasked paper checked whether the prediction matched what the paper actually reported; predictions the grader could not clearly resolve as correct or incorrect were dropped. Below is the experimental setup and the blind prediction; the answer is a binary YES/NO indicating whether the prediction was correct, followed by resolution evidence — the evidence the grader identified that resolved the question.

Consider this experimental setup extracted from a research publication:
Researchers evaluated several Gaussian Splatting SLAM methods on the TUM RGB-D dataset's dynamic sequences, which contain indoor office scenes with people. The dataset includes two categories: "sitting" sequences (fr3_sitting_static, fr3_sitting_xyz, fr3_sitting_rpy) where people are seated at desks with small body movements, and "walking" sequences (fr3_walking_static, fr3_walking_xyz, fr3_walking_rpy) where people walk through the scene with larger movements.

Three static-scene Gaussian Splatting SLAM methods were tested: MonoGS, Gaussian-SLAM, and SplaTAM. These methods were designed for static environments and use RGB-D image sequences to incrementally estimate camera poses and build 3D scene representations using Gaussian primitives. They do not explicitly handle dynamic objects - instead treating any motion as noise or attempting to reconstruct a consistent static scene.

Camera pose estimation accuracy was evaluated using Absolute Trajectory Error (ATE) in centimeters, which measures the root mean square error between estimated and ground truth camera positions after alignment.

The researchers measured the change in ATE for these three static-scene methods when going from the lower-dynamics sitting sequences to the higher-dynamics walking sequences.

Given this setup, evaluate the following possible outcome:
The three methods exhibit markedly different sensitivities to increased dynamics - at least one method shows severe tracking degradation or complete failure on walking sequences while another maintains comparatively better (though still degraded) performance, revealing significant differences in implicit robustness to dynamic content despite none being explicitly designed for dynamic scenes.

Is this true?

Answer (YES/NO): YES